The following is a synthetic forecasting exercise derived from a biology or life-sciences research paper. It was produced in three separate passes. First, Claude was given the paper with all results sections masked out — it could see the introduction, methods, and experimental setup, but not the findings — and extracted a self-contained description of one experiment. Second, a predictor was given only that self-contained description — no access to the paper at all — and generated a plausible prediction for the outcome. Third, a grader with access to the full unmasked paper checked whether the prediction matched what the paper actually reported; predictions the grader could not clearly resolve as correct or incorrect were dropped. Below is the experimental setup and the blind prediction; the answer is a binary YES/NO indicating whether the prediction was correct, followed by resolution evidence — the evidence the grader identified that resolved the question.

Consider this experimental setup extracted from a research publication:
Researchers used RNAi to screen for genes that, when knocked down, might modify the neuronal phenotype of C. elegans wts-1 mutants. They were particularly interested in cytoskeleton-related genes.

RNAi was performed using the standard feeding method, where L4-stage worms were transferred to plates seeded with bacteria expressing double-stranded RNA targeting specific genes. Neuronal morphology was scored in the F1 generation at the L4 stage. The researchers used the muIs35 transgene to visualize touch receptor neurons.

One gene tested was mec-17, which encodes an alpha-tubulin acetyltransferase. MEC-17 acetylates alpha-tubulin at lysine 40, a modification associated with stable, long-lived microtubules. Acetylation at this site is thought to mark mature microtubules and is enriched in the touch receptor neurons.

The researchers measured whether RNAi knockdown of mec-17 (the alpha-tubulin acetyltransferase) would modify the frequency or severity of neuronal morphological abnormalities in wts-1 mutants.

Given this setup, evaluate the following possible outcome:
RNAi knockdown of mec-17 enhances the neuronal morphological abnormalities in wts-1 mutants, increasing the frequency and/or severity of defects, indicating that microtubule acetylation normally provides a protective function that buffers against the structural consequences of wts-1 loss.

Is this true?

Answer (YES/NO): YES